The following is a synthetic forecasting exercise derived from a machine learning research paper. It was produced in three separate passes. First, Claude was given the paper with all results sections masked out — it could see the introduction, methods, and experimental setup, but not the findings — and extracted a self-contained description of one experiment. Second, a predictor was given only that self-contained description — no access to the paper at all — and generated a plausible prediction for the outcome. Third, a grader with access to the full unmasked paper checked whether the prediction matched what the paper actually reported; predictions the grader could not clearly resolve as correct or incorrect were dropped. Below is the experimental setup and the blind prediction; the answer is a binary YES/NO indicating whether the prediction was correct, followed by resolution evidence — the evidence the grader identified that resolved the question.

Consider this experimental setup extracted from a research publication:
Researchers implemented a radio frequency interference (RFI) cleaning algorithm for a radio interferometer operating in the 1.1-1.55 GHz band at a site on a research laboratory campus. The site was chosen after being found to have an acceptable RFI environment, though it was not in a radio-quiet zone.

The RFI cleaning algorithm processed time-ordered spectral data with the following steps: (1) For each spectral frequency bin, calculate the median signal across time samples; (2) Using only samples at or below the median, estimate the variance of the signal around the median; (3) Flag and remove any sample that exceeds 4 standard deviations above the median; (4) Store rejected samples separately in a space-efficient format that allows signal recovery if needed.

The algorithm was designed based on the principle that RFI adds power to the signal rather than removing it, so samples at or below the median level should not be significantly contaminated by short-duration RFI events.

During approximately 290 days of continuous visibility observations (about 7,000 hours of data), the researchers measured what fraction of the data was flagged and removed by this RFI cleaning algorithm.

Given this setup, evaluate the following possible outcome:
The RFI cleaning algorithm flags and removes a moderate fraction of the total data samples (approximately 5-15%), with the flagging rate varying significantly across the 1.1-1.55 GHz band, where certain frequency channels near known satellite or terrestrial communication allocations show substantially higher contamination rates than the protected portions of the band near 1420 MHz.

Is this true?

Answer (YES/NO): NO